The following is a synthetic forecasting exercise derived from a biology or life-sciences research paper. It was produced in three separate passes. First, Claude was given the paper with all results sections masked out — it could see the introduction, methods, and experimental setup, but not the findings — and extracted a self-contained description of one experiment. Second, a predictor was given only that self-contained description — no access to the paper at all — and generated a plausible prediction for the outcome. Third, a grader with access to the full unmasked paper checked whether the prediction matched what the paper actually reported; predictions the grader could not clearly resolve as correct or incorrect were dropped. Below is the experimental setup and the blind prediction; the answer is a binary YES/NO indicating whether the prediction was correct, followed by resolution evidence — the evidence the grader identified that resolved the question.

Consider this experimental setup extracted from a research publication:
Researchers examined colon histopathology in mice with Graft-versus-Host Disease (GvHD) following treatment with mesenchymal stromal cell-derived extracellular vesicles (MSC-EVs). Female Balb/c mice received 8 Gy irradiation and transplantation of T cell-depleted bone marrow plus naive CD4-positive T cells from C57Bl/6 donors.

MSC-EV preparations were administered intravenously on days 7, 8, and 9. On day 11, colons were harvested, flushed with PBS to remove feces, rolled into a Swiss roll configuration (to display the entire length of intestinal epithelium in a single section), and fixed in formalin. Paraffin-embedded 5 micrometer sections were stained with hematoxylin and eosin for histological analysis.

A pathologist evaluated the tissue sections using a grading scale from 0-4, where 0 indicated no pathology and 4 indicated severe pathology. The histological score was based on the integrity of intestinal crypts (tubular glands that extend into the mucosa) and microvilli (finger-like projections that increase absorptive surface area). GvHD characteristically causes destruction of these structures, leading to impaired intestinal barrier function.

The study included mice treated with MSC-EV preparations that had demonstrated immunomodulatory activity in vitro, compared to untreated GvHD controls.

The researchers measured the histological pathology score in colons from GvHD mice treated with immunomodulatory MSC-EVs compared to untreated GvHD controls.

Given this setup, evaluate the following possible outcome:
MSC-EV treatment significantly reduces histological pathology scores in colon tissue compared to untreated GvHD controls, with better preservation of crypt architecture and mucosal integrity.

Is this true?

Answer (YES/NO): YES